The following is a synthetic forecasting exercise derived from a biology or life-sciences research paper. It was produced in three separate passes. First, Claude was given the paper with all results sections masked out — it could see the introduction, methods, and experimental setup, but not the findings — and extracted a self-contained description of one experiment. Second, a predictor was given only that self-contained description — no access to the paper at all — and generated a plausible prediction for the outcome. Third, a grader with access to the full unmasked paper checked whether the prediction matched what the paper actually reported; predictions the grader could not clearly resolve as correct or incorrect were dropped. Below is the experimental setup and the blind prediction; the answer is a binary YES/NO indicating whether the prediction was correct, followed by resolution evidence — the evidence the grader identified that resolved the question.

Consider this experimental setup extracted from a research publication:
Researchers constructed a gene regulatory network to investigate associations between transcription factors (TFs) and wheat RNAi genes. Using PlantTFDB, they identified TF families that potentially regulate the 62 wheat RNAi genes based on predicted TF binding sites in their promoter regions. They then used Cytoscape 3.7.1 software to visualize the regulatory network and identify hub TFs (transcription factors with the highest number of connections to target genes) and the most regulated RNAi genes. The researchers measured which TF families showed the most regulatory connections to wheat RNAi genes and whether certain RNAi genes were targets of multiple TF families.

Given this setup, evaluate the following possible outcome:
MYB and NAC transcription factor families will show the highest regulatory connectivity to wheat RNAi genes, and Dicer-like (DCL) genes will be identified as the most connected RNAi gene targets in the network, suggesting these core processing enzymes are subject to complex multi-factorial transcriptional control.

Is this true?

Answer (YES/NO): NO